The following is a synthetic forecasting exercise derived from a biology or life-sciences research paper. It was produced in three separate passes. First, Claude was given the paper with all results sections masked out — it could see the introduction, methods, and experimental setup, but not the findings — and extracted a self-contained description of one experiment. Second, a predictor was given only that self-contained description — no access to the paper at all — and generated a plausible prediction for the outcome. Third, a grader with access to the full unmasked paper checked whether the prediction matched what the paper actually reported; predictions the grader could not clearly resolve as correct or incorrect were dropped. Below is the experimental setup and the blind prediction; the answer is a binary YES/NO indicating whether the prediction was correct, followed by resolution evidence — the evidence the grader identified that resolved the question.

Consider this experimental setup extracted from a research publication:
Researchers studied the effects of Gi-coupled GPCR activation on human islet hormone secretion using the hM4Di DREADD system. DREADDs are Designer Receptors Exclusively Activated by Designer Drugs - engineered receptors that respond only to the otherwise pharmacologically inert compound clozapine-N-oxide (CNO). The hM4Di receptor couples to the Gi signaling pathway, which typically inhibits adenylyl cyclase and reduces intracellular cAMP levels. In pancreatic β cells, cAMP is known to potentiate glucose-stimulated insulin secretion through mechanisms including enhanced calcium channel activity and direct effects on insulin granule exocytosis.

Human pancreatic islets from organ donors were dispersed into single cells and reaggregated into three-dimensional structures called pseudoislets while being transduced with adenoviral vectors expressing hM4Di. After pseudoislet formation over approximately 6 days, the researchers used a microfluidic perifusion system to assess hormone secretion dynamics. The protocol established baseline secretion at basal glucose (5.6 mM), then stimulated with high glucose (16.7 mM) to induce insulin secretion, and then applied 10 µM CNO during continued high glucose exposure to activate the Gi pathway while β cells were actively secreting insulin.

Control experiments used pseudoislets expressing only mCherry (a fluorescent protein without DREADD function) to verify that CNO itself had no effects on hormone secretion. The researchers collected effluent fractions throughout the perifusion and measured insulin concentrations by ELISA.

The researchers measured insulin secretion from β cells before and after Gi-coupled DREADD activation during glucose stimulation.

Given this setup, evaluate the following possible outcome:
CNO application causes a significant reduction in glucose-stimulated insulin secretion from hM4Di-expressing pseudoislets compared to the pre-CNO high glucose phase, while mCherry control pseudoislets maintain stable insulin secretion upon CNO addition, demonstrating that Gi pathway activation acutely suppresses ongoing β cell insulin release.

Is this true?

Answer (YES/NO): YES